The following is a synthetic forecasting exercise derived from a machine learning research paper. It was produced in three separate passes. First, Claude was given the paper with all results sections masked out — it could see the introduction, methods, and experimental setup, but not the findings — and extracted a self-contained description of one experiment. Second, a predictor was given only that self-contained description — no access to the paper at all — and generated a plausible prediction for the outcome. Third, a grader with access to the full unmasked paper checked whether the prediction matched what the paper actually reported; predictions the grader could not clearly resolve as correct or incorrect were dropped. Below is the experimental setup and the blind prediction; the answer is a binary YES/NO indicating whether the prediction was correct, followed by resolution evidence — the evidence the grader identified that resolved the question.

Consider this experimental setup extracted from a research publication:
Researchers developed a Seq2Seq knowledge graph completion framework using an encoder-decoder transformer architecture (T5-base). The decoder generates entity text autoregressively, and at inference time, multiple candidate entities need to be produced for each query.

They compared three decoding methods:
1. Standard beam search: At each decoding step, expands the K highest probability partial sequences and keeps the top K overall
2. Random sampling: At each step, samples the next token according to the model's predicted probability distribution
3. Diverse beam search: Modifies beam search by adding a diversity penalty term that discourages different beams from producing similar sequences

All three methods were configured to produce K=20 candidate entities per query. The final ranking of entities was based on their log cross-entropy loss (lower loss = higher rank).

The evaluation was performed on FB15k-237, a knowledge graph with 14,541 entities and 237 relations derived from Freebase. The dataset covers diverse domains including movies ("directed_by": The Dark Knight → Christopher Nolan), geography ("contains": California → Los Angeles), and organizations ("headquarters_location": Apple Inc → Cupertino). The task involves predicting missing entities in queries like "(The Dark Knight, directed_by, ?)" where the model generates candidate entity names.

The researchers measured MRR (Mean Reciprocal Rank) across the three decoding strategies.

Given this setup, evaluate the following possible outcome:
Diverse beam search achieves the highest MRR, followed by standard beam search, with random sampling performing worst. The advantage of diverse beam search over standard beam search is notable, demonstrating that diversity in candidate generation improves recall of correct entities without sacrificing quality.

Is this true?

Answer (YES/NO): NO